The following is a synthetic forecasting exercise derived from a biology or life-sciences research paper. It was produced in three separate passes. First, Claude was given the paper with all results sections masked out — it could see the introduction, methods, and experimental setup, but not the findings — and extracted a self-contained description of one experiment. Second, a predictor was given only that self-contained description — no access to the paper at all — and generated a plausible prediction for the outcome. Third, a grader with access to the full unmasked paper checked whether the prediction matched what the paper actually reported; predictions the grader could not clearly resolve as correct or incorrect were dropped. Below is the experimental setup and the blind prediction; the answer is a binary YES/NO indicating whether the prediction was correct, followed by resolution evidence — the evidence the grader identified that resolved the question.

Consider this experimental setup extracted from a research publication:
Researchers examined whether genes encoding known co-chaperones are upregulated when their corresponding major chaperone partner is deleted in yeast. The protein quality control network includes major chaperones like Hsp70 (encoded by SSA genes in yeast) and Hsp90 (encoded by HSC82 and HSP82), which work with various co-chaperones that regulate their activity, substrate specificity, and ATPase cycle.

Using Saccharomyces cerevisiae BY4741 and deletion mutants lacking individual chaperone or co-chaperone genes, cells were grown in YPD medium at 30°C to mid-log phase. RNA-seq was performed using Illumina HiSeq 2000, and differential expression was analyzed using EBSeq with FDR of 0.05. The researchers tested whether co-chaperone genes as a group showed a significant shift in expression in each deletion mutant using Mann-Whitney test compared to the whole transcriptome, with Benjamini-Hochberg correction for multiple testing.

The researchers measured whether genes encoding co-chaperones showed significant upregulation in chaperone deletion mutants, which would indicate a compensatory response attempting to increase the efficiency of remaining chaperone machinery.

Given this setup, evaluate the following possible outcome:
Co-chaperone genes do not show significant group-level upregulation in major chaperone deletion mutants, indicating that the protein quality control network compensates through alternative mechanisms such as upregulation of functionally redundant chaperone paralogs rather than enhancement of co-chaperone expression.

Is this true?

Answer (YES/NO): NO